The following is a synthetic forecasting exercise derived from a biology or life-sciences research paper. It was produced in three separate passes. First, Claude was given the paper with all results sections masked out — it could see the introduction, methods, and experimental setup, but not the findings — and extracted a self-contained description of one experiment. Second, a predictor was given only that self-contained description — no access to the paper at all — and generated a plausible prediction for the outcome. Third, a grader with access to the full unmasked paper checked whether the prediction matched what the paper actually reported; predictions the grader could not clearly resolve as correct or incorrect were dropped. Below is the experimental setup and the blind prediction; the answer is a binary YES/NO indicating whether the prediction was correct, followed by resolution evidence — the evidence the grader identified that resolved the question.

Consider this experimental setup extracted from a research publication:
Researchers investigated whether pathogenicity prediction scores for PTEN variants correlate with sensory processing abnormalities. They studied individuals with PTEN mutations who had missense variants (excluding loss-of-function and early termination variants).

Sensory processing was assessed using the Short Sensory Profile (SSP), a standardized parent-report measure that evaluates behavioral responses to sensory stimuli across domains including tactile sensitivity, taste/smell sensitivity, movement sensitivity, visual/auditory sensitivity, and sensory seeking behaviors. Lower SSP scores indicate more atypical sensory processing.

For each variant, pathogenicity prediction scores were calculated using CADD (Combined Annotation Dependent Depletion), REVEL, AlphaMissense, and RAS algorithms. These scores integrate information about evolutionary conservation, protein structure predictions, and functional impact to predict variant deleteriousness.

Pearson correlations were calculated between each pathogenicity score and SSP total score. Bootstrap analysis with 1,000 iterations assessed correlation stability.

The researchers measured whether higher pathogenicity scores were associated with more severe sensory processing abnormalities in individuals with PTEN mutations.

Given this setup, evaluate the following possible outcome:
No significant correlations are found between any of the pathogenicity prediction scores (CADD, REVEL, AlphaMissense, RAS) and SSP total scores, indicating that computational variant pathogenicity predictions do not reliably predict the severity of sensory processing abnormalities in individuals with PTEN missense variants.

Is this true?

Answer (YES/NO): NO